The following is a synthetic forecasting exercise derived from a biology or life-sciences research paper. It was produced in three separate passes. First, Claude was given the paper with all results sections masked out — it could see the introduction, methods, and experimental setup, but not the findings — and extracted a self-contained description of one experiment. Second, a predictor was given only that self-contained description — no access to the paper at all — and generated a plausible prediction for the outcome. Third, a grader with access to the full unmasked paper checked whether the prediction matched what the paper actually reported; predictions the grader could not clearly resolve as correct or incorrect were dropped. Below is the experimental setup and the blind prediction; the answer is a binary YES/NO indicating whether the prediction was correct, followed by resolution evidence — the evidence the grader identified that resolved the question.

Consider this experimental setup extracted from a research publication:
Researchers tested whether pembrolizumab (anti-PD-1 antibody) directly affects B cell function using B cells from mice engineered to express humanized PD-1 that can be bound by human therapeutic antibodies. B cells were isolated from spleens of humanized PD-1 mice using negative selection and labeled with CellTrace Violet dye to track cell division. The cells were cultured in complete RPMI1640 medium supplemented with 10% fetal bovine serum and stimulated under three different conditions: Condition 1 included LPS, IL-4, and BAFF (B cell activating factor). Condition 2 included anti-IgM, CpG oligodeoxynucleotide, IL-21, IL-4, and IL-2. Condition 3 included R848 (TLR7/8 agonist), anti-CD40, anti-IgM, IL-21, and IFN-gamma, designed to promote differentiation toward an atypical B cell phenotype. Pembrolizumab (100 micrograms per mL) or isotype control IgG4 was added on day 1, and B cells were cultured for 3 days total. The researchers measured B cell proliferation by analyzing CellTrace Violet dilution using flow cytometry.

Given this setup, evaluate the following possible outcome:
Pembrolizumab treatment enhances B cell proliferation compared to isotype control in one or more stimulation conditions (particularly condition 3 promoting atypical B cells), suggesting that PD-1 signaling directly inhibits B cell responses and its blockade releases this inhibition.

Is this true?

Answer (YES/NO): NO